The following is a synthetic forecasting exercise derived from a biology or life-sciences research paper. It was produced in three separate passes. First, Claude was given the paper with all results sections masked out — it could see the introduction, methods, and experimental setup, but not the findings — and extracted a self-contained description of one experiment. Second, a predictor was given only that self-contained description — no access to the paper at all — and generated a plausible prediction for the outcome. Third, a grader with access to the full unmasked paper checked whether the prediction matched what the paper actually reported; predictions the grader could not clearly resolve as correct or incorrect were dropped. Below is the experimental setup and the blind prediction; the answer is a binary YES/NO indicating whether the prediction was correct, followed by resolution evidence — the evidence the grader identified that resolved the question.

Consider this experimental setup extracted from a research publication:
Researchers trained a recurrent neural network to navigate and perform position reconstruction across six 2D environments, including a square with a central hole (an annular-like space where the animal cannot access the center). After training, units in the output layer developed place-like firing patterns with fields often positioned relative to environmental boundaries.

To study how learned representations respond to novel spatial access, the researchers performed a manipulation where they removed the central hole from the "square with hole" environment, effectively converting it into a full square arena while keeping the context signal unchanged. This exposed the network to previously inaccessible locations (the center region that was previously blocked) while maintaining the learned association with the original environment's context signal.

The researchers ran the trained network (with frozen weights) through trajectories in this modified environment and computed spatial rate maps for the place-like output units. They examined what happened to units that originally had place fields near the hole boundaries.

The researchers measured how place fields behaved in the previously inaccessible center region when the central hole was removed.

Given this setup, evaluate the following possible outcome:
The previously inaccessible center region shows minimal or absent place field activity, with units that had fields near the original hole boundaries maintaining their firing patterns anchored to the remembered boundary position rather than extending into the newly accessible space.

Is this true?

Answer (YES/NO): NO